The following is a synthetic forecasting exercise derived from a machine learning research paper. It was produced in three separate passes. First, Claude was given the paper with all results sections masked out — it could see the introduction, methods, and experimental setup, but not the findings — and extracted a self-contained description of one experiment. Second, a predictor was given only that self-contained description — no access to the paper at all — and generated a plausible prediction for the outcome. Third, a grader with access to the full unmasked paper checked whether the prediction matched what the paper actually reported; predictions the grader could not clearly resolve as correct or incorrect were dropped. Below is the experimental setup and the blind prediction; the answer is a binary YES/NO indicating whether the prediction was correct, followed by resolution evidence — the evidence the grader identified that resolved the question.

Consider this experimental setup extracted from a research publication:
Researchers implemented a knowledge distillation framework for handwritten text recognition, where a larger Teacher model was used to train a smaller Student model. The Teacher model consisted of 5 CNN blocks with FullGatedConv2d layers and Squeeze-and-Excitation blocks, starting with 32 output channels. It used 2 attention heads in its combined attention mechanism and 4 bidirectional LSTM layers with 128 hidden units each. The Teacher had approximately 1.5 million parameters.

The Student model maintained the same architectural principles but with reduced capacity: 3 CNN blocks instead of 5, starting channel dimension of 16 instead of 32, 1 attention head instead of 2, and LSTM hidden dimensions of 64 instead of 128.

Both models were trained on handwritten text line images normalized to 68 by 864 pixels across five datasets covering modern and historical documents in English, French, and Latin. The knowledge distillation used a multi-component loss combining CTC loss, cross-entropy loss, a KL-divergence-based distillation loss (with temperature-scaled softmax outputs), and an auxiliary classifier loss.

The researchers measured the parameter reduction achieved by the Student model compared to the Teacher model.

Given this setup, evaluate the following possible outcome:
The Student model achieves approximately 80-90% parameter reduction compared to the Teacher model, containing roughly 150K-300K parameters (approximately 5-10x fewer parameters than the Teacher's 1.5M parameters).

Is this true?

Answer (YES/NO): NO